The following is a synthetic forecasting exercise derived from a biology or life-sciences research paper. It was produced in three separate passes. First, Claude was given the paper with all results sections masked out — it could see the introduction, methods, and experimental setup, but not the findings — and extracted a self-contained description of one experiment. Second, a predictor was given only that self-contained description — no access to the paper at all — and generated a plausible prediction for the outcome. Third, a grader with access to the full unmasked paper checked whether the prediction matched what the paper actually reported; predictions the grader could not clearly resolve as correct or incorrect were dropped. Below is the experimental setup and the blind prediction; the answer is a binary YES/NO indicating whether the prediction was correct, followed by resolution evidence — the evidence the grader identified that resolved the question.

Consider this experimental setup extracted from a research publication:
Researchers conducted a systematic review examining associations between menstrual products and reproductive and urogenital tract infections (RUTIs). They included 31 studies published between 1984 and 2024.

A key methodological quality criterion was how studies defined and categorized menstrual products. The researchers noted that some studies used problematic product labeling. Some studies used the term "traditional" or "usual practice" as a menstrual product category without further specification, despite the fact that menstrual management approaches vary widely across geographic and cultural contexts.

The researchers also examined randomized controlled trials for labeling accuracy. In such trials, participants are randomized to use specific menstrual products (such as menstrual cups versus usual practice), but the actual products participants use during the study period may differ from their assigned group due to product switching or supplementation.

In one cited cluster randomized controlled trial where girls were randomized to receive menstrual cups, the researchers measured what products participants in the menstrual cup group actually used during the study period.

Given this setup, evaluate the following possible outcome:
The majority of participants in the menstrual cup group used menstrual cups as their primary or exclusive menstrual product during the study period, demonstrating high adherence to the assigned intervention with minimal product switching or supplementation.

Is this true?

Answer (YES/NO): NO